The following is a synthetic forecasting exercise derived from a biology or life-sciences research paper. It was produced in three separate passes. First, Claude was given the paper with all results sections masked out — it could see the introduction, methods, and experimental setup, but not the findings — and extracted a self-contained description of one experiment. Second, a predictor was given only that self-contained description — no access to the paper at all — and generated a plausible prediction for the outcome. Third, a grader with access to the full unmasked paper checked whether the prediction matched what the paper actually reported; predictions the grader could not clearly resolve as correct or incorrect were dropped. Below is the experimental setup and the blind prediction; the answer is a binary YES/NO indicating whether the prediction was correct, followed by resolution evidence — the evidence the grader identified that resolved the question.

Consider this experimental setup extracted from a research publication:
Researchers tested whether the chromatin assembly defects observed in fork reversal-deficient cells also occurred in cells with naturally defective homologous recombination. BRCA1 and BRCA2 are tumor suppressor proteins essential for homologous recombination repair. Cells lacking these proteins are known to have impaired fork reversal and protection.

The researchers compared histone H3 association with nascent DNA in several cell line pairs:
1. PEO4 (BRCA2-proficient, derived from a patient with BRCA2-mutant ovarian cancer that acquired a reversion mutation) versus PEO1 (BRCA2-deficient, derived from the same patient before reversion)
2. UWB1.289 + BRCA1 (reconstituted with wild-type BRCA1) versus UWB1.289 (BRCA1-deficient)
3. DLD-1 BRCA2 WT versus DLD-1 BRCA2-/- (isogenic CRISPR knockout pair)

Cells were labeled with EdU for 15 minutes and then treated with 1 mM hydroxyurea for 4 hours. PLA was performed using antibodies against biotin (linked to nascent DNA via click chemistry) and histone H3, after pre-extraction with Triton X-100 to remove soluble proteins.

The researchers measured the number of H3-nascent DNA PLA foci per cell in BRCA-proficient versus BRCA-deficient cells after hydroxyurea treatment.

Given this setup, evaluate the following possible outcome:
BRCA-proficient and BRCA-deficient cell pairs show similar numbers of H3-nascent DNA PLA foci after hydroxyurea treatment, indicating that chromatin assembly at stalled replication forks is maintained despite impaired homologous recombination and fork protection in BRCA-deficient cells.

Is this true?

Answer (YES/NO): NO